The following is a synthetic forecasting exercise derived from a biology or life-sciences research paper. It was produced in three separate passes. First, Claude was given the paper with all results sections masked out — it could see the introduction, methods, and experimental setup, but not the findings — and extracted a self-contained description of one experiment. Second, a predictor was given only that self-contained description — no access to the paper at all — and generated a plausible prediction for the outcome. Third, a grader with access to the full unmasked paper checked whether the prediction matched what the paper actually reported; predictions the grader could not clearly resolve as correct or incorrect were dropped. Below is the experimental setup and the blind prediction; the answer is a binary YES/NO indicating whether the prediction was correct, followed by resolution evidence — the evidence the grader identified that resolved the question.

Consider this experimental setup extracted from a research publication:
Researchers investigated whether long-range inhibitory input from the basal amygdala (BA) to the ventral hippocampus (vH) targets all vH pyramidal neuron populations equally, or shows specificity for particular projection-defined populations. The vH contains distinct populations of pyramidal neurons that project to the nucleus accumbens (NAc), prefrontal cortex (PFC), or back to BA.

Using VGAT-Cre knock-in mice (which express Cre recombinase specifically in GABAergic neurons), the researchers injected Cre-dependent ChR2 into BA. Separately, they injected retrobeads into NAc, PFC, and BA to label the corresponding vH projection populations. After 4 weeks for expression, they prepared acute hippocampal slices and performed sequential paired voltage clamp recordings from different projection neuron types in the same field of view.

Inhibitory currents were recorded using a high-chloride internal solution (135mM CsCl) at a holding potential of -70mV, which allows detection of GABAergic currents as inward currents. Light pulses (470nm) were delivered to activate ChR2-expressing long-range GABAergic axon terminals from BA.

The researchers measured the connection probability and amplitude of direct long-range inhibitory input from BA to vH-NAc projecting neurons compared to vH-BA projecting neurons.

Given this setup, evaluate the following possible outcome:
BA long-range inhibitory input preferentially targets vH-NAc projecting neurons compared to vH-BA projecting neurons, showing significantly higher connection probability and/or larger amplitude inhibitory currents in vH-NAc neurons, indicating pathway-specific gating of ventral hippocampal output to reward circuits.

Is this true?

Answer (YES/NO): NO